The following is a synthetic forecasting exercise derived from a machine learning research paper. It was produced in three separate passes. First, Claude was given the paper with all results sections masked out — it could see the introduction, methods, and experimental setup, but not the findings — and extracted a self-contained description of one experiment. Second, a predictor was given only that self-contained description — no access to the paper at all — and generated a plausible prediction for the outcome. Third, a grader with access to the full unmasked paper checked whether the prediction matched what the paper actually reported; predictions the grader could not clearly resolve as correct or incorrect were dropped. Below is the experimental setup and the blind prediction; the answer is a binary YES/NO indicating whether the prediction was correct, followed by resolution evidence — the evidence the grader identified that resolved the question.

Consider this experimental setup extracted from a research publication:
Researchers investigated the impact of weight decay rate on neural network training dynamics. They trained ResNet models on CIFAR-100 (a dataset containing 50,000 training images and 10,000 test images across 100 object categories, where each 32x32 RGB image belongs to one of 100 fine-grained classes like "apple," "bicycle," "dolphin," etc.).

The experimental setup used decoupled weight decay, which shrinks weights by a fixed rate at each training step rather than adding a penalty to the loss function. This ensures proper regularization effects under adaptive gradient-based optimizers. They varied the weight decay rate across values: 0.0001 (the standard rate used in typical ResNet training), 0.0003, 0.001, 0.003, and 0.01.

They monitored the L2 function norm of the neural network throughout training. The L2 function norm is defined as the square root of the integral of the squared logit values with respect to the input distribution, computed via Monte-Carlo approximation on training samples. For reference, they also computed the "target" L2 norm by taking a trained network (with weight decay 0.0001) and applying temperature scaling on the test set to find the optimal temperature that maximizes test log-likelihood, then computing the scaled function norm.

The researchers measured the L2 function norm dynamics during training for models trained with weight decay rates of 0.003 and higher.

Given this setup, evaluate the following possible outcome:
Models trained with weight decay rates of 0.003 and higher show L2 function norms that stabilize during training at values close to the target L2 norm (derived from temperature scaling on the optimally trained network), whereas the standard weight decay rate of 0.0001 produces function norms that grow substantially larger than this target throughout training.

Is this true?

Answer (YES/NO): NO